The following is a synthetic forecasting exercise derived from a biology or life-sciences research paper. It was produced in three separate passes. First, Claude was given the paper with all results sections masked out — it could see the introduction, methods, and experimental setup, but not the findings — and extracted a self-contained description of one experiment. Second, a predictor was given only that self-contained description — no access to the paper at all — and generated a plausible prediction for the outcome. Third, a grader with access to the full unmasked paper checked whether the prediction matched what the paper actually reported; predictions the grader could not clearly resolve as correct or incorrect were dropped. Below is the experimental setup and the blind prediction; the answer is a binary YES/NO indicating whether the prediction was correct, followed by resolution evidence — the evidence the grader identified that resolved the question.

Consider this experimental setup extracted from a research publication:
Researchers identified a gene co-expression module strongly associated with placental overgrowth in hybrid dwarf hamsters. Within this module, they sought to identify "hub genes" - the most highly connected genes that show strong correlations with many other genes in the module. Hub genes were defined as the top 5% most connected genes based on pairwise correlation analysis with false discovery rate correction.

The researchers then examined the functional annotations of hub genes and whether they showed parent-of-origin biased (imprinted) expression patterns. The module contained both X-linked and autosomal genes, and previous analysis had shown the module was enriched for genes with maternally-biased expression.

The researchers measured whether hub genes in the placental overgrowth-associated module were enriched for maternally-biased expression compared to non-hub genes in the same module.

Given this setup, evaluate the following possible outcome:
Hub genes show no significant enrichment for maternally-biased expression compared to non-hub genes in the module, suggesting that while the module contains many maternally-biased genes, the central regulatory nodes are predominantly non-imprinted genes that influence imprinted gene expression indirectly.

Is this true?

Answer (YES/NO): NO